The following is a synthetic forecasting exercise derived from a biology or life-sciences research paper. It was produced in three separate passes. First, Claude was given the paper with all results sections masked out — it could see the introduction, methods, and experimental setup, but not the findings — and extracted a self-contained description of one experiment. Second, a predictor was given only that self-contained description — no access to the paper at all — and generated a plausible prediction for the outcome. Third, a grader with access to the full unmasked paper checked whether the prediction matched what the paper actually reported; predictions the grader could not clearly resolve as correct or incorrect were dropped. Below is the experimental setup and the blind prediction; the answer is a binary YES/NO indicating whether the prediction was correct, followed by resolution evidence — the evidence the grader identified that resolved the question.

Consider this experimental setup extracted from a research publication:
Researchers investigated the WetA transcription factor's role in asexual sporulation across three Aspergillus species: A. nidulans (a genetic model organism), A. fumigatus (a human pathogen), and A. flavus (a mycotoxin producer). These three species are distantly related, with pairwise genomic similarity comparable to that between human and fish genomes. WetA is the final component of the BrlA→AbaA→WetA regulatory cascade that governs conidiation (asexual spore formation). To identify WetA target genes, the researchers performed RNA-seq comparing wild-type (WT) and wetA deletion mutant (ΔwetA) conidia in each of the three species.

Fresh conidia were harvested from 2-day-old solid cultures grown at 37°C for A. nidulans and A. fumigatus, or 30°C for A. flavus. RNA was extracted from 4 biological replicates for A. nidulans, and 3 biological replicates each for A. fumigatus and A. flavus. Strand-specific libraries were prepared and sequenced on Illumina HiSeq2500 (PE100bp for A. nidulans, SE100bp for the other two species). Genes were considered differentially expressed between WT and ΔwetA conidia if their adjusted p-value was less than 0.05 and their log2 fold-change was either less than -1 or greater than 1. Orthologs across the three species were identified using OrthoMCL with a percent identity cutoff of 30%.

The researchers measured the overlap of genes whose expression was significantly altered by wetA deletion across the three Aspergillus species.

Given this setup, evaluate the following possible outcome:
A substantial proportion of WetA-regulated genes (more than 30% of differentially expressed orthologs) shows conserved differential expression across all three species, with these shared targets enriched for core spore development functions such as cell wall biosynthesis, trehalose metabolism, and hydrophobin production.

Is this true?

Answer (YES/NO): NO